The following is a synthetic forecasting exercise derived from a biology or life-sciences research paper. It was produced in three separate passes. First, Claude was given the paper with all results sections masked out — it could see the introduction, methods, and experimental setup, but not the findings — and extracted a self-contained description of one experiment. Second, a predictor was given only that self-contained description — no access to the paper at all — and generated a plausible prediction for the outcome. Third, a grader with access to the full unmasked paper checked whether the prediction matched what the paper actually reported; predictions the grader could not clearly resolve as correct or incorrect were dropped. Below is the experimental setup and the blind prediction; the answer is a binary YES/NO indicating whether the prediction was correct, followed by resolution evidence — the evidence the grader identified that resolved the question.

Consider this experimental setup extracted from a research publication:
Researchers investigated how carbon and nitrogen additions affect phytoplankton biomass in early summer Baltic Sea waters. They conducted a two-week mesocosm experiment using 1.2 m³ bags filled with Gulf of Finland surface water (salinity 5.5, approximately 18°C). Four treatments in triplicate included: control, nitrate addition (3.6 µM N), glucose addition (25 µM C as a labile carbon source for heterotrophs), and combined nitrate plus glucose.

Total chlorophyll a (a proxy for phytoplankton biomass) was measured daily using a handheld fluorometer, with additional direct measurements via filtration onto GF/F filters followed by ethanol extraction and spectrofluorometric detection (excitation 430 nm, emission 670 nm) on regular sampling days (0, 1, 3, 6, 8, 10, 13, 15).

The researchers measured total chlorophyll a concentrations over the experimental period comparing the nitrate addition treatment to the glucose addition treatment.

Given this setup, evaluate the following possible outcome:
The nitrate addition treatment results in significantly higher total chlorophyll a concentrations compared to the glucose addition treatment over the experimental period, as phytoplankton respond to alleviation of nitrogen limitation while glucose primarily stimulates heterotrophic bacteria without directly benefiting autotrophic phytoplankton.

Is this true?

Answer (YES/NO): YES